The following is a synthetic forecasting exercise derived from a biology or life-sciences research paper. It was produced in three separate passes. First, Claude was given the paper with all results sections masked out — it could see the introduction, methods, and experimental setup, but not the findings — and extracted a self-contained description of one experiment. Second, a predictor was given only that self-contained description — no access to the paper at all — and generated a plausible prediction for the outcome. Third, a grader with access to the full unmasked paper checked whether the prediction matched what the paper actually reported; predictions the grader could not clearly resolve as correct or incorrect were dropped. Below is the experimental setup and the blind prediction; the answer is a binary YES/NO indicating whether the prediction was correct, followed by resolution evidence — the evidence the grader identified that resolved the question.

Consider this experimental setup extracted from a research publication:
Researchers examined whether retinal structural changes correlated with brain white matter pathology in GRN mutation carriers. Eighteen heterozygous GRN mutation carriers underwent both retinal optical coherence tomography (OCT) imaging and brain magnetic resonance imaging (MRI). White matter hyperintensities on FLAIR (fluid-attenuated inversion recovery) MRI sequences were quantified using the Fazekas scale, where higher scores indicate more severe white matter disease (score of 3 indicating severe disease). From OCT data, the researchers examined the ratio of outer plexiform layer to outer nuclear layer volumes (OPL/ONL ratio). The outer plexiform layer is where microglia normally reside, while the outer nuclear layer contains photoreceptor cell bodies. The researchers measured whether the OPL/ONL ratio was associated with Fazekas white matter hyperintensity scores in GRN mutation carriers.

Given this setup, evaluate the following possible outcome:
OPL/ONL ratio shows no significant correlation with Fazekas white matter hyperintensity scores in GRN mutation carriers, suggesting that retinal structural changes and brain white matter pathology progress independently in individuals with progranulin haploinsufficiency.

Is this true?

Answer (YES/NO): NO